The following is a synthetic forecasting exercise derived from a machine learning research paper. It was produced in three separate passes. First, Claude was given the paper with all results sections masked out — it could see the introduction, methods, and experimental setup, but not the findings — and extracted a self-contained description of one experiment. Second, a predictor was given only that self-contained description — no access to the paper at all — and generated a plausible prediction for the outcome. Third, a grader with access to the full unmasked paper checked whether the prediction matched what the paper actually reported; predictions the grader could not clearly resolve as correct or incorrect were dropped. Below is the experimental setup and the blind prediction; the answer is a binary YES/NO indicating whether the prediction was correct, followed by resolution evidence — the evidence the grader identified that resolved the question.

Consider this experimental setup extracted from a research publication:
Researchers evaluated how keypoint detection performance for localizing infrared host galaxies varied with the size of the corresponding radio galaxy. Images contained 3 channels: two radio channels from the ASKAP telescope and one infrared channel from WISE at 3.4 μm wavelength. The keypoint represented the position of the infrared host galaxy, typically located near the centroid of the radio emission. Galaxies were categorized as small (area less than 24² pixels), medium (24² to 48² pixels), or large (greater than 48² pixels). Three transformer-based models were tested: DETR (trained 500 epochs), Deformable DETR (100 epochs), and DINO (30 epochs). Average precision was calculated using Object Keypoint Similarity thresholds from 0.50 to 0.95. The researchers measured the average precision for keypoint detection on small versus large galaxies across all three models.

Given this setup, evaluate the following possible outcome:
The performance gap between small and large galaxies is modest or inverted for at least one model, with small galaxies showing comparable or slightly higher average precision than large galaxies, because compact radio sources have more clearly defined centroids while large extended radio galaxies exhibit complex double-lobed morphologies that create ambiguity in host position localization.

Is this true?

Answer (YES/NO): NO